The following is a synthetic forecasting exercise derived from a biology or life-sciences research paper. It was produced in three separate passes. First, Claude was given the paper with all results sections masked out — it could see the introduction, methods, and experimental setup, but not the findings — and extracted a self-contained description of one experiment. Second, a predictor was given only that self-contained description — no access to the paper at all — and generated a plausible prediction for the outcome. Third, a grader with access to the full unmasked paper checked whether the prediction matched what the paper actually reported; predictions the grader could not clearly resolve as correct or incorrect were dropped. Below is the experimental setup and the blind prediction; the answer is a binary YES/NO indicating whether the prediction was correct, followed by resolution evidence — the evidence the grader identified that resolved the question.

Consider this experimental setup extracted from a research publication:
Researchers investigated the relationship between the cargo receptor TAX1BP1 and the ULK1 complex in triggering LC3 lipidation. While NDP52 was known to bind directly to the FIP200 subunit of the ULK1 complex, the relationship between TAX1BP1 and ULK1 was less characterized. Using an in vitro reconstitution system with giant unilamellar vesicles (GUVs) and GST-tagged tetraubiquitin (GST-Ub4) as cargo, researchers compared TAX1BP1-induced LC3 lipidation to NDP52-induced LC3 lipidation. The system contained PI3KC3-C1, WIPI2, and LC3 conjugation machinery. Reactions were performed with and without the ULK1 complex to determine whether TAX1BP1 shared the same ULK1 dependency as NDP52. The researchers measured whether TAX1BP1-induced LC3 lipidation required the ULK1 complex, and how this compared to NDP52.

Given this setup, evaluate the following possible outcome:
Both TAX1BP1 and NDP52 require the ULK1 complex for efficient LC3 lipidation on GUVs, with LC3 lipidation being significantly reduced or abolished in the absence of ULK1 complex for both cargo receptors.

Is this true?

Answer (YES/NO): YES